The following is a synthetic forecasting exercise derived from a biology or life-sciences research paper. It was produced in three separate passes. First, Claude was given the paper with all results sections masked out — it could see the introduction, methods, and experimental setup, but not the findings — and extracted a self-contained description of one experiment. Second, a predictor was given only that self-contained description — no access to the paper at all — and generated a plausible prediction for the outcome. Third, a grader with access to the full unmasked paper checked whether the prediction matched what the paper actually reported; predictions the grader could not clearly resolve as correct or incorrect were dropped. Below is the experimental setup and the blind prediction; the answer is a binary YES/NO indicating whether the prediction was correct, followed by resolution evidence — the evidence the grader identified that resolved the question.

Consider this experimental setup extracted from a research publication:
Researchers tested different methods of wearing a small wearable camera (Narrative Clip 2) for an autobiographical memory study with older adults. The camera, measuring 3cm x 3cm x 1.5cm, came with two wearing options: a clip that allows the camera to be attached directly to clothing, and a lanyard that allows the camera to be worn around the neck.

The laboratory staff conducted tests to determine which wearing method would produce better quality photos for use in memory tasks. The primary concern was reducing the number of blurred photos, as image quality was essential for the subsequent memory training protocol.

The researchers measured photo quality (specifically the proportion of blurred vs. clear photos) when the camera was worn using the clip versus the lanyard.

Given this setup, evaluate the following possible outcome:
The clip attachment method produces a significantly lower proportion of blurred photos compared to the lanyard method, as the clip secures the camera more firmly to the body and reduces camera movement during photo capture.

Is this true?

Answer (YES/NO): NO